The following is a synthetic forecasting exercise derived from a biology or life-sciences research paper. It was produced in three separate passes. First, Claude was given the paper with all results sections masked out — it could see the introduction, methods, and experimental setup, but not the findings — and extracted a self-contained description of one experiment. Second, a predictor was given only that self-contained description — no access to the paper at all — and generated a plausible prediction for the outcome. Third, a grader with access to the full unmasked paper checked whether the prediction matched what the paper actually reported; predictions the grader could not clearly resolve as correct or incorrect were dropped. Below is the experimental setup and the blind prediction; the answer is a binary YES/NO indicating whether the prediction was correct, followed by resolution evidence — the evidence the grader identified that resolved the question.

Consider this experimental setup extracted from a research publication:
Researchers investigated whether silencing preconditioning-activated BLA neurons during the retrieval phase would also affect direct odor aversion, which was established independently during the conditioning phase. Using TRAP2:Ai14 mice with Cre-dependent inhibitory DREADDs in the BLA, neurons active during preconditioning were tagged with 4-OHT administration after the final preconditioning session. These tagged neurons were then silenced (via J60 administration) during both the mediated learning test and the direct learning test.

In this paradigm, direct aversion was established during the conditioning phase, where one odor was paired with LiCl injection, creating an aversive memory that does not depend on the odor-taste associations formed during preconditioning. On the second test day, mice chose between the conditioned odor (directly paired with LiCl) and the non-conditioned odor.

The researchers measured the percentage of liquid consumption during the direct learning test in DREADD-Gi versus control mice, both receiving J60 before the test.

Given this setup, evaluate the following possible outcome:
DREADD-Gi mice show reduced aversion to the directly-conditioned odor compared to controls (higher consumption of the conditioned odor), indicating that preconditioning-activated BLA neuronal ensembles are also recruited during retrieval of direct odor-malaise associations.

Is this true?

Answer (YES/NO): NO